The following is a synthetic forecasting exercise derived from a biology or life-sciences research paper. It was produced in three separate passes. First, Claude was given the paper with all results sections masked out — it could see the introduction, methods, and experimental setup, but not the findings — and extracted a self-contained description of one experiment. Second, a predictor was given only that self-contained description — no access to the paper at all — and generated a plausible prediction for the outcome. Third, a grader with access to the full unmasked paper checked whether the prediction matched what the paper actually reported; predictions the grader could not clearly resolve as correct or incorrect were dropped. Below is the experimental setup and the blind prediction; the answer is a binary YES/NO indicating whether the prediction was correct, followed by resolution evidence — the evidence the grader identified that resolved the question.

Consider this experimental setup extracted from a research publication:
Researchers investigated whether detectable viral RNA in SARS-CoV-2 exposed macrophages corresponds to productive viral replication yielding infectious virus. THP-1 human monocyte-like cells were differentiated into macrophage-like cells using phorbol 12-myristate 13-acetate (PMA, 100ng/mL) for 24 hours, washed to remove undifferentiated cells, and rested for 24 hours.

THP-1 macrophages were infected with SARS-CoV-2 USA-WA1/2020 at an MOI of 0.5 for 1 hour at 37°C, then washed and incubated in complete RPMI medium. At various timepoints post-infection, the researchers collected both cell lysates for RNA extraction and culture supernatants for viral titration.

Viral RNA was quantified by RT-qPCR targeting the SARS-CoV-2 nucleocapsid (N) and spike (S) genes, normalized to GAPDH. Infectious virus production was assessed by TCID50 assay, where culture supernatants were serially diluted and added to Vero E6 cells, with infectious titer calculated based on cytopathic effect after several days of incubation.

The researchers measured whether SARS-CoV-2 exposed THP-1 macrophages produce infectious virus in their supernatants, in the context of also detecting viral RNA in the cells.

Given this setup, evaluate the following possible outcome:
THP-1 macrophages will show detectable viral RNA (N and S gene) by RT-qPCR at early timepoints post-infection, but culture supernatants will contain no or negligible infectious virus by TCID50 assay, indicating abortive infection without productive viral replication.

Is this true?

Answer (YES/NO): YES